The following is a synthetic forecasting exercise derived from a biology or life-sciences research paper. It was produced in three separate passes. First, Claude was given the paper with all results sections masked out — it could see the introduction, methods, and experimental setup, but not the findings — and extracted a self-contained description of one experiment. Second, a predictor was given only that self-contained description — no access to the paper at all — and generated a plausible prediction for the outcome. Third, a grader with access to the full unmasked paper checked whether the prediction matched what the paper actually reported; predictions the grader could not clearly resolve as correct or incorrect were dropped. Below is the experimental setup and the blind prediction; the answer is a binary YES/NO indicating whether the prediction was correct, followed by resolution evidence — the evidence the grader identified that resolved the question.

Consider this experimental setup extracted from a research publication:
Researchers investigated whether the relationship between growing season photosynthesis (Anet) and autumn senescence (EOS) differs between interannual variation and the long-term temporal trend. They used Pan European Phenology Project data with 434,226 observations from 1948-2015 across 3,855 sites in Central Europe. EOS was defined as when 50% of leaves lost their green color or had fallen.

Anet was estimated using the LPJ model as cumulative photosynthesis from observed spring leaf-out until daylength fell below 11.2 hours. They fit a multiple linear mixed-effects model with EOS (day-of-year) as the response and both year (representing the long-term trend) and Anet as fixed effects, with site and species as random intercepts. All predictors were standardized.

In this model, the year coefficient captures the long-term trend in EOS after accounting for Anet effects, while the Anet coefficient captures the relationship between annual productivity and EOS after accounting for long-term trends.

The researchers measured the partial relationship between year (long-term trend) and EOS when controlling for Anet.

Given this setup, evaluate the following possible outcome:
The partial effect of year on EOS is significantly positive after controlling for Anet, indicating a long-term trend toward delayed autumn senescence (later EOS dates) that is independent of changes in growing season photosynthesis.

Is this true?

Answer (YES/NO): YES